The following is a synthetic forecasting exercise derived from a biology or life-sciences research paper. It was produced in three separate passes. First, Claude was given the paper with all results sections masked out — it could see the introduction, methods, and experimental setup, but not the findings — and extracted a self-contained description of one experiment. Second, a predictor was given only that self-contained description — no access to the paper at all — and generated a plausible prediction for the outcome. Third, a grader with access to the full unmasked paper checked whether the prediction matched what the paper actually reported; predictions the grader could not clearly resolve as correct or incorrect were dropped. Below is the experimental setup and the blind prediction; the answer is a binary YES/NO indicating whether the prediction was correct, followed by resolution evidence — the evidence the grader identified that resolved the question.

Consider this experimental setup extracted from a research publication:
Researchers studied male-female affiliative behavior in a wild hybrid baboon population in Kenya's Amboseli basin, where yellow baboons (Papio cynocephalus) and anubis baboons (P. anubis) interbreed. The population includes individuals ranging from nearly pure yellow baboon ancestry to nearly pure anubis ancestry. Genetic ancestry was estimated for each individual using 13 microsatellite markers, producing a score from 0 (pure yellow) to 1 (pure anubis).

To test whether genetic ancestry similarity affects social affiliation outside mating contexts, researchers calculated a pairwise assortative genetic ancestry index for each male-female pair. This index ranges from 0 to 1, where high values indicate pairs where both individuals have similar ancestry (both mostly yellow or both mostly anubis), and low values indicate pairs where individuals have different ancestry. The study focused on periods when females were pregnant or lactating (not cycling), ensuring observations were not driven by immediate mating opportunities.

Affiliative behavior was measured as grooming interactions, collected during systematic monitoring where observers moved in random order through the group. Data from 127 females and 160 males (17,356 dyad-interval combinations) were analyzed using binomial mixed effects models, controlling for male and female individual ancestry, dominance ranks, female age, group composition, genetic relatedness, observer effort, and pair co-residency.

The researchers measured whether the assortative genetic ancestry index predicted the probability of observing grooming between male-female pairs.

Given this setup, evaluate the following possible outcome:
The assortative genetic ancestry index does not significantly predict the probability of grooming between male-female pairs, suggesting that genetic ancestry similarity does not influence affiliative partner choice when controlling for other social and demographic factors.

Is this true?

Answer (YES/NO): NO